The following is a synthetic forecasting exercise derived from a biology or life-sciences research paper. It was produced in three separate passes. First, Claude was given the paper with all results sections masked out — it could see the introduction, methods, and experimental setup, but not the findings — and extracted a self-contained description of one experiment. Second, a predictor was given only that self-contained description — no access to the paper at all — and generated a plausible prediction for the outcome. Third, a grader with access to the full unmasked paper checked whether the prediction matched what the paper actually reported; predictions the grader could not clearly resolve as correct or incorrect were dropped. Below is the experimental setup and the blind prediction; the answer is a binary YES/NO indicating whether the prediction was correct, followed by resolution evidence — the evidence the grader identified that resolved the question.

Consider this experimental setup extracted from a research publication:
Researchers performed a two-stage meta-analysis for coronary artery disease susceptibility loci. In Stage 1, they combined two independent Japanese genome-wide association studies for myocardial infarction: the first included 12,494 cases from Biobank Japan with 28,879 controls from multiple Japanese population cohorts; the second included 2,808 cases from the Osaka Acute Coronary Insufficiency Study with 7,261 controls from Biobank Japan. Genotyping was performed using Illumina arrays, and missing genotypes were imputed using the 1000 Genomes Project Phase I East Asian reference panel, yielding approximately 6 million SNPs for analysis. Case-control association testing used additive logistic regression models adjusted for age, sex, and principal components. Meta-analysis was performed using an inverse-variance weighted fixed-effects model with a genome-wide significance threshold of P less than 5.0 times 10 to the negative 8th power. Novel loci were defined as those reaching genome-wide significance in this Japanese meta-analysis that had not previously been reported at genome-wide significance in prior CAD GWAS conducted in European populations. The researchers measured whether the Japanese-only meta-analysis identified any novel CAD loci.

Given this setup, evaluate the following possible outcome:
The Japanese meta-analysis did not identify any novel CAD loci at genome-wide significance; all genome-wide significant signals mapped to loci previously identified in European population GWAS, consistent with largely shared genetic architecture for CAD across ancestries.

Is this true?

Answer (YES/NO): NO